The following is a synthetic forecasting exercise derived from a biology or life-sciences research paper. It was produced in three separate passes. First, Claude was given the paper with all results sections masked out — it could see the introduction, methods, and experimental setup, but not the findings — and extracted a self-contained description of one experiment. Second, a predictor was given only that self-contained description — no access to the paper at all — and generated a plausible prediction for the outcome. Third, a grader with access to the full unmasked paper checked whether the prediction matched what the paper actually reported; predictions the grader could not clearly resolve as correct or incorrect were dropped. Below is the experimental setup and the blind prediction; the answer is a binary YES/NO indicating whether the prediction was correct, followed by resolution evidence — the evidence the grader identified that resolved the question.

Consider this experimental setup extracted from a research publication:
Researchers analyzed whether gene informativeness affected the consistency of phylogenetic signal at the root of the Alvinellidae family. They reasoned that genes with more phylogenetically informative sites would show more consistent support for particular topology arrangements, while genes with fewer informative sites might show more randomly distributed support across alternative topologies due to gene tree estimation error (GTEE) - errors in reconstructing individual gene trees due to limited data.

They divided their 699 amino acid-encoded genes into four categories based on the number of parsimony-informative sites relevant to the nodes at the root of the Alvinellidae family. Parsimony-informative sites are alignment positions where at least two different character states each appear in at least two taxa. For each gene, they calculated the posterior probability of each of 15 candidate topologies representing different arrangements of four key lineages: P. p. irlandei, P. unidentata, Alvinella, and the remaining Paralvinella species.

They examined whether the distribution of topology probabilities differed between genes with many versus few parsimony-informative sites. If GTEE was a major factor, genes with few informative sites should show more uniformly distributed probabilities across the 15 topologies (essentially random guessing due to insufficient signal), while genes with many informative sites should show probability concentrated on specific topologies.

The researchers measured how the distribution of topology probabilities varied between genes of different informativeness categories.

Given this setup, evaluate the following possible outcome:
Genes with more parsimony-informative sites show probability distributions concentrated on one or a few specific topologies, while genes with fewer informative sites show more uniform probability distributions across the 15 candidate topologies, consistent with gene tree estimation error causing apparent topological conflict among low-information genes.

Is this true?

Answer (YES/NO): NO